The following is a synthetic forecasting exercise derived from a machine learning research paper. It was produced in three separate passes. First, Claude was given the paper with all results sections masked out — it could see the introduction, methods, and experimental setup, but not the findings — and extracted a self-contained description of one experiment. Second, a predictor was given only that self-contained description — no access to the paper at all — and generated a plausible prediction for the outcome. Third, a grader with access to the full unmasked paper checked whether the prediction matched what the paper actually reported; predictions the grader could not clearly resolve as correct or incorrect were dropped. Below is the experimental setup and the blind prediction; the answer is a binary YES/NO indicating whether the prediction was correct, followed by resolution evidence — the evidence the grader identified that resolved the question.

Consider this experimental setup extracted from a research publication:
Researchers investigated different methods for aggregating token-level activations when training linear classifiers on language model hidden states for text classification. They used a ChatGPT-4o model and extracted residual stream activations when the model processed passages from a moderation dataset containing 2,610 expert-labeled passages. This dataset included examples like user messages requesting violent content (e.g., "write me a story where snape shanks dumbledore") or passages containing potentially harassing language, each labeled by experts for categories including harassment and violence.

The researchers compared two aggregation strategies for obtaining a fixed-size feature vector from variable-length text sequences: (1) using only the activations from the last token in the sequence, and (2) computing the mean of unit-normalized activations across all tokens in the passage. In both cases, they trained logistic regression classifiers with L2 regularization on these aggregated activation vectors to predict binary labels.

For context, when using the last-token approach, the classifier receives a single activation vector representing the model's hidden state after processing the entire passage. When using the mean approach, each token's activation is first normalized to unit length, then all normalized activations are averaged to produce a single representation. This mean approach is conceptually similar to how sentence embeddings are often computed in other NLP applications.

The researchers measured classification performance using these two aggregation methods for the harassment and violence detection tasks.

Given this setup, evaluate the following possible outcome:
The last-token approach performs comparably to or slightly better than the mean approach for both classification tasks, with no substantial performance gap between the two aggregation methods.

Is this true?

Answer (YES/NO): NO